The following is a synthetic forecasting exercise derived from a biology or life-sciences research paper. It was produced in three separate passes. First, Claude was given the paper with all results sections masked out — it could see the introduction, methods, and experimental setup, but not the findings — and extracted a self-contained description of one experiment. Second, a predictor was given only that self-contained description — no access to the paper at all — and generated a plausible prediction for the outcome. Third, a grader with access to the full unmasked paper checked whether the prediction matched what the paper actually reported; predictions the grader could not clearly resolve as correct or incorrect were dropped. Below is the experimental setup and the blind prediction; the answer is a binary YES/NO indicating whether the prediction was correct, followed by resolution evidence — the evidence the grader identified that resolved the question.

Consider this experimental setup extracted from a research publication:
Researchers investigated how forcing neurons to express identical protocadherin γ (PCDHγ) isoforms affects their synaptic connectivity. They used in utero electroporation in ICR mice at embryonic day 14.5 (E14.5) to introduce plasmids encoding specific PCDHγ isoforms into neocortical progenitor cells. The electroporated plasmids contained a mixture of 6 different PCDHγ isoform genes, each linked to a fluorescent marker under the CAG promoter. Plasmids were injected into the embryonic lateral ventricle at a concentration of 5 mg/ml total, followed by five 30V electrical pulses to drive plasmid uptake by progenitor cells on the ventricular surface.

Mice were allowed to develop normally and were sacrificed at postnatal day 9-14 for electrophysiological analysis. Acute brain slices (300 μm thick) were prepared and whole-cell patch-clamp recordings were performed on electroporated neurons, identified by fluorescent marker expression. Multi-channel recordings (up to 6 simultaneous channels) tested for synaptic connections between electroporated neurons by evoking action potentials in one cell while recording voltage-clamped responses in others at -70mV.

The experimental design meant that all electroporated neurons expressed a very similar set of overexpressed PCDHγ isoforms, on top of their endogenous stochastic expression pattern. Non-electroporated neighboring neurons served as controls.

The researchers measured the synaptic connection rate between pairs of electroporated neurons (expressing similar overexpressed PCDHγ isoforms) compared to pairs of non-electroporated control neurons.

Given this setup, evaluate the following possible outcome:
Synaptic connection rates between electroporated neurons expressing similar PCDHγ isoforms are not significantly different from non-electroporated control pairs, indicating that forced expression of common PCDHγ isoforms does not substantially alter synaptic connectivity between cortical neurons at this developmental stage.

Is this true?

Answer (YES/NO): NO